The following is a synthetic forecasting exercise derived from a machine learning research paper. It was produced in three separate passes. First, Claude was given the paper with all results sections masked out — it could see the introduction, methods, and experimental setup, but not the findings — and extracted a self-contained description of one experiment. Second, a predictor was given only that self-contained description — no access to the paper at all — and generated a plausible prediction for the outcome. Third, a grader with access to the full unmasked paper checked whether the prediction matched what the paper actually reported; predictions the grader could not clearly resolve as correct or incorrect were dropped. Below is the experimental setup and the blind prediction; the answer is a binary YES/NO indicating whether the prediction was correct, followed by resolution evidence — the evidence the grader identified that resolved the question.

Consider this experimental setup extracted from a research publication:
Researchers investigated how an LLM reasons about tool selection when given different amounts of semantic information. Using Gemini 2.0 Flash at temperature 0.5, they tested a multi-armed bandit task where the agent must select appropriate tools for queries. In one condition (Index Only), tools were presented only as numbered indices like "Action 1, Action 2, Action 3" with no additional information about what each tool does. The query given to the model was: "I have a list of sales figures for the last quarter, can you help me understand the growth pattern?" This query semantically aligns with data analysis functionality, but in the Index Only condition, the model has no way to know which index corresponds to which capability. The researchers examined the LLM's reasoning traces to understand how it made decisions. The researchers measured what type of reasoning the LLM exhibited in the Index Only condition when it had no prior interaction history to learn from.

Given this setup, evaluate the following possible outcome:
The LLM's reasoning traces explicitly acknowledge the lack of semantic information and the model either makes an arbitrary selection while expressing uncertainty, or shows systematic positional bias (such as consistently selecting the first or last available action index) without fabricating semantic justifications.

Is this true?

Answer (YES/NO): NO